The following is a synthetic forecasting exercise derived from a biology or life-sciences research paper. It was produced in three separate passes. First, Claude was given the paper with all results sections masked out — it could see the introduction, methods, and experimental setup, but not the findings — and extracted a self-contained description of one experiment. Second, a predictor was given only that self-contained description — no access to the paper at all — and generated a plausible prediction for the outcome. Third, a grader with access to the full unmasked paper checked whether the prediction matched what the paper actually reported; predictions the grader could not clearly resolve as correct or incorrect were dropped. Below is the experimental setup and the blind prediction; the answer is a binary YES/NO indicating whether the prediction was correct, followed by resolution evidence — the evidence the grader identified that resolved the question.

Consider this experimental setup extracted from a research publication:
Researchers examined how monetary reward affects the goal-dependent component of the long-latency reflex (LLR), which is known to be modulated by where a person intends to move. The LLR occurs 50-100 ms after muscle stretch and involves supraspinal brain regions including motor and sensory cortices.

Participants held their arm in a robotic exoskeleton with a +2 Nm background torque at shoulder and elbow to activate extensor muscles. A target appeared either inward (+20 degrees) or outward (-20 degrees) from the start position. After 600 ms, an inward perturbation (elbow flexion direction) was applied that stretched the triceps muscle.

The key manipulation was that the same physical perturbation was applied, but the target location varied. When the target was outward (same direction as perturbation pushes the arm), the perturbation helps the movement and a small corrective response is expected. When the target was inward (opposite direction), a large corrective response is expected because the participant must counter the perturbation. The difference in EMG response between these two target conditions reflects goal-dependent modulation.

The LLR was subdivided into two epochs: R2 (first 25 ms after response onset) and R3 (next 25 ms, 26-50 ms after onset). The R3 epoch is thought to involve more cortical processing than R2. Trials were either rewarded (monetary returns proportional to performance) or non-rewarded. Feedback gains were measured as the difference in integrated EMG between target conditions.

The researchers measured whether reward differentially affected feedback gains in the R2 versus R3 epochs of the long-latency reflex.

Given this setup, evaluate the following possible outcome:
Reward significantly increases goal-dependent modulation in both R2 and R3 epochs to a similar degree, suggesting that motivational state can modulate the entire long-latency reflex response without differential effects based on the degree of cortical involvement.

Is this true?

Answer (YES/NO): NO